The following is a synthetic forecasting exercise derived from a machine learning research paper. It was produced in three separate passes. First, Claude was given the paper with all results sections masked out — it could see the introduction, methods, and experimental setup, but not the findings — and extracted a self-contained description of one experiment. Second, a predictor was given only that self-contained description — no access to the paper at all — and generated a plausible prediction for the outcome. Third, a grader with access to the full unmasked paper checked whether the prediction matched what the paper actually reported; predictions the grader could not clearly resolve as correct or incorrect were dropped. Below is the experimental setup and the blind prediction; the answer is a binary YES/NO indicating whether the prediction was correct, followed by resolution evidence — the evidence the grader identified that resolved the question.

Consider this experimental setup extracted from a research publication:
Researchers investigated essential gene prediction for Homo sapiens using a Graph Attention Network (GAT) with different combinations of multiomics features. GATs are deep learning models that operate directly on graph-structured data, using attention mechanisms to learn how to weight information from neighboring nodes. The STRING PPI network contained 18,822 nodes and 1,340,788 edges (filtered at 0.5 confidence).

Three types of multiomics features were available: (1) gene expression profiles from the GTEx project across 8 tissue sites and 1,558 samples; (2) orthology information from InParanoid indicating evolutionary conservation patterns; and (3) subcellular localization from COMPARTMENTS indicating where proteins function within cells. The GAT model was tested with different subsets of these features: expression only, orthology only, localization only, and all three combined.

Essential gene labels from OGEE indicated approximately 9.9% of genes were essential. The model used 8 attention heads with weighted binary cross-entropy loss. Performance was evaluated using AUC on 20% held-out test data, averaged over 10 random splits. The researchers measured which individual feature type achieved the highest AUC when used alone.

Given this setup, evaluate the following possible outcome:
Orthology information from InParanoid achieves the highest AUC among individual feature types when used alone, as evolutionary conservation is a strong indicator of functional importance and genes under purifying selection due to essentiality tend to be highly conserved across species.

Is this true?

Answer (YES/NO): NO